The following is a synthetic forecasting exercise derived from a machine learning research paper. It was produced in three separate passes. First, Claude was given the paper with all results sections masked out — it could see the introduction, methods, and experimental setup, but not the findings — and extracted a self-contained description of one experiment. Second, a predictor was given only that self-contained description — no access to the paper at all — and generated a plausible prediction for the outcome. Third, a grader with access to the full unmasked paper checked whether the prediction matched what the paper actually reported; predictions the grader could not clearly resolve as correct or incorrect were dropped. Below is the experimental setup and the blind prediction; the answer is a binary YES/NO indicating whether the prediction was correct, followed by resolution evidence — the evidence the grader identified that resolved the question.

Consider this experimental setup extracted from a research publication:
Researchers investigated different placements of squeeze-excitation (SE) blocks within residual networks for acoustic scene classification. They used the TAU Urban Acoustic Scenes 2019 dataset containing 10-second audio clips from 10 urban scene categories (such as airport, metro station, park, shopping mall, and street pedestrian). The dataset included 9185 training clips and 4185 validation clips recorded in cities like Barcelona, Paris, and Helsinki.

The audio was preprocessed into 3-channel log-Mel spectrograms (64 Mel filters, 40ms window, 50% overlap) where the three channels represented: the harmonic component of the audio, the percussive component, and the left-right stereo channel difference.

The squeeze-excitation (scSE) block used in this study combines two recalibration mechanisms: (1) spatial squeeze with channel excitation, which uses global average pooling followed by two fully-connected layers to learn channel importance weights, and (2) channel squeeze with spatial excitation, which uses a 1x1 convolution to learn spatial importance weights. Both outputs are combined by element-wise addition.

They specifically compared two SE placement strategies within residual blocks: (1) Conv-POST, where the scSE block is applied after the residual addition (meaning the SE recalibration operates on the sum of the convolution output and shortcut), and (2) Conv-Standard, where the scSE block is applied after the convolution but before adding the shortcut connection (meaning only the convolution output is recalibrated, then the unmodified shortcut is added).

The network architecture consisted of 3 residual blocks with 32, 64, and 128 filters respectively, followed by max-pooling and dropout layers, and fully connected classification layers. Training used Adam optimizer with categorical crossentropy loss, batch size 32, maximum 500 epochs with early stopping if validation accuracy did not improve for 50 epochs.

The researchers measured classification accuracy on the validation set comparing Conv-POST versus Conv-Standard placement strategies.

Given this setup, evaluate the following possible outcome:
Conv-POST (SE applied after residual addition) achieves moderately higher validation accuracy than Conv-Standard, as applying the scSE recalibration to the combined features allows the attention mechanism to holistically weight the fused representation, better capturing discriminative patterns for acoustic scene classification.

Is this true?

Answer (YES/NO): NO